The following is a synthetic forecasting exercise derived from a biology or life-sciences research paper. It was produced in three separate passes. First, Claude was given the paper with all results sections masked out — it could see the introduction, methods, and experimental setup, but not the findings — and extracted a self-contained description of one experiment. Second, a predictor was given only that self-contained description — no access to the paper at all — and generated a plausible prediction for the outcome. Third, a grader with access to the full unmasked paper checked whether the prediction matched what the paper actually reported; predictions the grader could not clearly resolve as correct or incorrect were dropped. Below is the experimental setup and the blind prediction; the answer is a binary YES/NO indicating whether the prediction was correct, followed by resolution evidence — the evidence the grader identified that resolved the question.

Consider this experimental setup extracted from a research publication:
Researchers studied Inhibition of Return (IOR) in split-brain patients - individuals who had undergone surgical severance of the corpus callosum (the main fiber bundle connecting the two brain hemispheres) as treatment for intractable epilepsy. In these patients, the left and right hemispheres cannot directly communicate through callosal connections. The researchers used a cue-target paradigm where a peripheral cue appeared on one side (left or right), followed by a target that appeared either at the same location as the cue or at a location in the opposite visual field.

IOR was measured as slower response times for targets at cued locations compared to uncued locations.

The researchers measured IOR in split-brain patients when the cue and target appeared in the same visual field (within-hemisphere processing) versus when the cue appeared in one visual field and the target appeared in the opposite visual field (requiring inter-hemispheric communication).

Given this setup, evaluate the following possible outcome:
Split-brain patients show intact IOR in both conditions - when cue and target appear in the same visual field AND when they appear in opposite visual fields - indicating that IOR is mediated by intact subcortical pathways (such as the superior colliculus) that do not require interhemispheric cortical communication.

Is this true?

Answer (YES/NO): NO